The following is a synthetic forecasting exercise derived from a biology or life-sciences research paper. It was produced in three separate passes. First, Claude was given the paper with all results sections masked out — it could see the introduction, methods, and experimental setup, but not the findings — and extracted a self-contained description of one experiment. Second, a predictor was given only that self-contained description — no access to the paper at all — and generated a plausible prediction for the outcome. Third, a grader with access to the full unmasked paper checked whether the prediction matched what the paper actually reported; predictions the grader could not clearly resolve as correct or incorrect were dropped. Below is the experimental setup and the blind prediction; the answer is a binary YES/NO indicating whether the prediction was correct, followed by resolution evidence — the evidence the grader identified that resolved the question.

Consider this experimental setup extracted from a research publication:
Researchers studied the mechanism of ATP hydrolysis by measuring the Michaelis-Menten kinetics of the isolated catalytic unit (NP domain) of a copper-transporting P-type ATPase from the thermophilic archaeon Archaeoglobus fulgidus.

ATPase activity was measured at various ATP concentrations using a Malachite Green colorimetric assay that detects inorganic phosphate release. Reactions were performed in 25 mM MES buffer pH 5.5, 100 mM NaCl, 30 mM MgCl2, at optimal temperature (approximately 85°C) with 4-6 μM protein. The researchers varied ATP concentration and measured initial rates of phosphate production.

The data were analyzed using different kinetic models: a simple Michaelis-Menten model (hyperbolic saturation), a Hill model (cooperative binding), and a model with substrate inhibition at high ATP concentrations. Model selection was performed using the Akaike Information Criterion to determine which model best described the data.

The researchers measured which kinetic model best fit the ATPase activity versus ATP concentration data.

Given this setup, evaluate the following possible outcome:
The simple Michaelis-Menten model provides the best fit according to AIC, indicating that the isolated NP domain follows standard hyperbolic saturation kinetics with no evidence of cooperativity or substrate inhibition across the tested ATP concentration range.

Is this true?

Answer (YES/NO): YES